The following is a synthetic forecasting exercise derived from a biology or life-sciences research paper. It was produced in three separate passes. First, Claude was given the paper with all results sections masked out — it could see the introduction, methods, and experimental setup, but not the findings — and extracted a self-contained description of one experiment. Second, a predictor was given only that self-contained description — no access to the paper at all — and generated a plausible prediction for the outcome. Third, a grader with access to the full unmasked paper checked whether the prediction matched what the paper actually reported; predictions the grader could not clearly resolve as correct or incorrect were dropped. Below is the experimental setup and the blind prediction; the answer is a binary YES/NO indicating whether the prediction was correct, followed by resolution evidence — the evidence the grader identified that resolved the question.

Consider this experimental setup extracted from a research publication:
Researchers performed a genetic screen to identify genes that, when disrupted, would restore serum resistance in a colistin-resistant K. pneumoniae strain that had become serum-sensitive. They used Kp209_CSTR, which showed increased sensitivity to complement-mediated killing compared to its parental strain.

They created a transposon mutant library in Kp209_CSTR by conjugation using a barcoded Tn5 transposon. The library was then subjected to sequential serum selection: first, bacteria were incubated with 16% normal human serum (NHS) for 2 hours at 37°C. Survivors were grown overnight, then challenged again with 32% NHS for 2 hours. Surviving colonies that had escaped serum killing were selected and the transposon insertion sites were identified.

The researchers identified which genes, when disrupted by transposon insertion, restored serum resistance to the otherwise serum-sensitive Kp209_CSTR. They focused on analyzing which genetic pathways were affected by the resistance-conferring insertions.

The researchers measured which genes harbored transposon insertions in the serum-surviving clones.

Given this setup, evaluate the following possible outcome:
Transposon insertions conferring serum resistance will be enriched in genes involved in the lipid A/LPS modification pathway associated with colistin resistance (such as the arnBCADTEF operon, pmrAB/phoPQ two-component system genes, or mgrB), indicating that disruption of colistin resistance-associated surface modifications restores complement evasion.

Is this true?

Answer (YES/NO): YES